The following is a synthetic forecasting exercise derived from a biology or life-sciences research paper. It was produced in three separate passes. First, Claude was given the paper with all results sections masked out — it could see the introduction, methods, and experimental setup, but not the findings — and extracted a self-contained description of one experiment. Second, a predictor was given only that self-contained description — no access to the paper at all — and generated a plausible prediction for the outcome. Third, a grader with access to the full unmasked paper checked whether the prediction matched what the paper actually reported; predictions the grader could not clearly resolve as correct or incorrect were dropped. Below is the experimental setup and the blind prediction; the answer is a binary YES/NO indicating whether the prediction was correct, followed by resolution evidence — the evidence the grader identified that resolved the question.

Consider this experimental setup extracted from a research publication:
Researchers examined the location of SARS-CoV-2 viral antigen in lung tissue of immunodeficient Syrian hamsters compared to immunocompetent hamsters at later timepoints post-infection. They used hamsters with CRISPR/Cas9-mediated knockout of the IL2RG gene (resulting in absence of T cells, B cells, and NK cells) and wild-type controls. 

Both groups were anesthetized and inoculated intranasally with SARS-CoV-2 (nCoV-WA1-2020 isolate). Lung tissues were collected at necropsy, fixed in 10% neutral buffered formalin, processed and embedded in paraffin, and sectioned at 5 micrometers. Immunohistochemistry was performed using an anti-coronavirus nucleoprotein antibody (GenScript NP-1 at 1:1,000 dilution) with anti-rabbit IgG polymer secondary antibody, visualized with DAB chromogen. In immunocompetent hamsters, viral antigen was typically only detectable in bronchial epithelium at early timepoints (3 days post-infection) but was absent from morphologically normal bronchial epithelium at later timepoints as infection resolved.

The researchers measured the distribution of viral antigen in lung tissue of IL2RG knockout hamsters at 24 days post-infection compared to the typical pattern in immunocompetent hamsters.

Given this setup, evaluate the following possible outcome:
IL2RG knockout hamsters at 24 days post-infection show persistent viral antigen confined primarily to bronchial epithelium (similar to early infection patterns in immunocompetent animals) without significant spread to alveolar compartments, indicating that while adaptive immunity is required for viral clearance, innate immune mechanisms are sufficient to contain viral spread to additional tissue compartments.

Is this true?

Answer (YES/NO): NO